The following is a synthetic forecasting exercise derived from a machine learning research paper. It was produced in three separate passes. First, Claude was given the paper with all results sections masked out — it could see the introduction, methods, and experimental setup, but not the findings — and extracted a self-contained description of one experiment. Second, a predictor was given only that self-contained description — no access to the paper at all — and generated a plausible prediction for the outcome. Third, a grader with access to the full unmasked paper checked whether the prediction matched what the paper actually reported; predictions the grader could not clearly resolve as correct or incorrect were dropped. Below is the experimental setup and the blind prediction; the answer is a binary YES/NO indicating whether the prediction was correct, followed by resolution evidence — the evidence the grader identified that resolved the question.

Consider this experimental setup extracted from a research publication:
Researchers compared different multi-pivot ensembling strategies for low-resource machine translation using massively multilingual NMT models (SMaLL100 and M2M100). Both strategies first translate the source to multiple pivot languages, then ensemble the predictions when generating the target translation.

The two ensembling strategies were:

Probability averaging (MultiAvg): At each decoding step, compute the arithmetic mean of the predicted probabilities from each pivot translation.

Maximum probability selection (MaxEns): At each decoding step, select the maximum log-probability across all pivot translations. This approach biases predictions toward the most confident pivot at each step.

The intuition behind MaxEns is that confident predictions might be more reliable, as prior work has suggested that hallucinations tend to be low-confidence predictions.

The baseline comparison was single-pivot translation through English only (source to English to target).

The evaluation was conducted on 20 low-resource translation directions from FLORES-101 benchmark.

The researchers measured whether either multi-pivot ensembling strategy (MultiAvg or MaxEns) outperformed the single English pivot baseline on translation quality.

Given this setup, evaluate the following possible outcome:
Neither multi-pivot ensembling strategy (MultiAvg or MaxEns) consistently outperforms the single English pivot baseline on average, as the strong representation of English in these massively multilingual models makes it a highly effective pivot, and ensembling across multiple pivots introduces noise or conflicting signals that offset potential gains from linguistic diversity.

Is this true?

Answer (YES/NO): YES